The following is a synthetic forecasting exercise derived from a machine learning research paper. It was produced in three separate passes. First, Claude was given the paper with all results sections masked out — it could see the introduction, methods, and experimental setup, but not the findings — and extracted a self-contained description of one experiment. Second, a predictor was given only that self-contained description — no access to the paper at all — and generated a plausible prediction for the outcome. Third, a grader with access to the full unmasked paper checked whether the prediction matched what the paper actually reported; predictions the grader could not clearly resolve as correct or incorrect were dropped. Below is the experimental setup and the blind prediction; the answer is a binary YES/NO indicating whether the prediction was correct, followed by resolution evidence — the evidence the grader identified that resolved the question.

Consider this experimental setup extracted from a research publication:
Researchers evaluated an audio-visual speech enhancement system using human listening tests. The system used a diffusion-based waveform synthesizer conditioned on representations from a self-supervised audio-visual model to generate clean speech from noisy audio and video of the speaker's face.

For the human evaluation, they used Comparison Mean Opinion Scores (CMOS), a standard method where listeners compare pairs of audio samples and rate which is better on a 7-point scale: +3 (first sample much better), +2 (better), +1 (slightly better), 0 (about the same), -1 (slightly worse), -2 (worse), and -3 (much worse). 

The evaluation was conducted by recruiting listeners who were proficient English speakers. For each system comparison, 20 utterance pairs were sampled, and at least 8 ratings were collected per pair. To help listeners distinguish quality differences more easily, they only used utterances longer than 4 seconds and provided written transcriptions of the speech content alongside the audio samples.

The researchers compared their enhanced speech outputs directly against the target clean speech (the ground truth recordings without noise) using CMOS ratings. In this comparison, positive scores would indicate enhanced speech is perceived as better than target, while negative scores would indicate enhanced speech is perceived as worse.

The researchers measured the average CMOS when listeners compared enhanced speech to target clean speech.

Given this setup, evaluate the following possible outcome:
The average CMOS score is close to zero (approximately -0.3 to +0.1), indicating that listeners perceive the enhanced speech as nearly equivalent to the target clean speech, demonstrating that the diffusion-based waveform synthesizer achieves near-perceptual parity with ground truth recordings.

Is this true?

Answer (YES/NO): NO